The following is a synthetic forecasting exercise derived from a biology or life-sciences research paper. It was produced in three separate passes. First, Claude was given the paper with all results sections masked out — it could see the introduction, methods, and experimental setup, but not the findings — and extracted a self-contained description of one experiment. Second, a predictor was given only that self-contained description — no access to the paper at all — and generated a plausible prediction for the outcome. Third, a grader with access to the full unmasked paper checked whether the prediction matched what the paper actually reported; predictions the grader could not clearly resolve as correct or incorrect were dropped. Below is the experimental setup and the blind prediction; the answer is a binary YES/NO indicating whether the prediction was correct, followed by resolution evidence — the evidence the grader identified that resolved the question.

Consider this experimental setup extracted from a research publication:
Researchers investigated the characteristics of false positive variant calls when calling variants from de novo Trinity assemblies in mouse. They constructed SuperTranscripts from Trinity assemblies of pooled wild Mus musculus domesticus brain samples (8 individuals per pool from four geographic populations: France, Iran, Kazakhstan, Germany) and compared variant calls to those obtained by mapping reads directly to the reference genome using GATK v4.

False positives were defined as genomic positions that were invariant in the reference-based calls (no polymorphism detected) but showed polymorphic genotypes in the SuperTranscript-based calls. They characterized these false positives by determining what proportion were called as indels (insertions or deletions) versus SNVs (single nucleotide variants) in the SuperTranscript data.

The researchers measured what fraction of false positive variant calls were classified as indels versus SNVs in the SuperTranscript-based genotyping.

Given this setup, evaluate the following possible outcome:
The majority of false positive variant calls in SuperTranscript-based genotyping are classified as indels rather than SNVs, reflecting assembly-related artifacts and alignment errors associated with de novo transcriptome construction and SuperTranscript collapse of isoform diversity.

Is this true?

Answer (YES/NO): NO